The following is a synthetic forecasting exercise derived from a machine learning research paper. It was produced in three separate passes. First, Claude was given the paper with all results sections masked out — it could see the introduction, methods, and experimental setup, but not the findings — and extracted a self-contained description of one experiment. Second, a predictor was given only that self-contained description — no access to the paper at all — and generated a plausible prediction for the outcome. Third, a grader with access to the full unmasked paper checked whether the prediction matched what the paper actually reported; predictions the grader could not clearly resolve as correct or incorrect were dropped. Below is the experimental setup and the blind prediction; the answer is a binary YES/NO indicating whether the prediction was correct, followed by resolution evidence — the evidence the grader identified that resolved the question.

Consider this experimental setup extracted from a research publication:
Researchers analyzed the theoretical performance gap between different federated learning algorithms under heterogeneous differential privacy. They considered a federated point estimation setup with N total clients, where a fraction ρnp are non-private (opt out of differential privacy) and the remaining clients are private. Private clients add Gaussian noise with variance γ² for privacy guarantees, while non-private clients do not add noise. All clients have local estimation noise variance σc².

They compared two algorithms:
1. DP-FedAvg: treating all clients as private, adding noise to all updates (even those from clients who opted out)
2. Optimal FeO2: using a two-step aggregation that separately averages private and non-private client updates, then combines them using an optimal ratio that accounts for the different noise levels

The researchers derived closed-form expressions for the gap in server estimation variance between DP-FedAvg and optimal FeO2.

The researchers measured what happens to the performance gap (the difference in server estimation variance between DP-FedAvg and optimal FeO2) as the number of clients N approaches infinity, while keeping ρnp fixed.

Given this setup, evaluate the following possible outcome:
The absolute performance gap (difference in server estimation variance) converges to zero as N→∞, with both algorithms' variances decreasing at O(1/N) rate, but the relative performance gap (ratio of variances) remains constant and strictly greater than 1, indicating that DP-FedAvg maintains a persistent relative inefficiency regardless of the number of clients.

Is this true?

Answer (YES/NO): NO